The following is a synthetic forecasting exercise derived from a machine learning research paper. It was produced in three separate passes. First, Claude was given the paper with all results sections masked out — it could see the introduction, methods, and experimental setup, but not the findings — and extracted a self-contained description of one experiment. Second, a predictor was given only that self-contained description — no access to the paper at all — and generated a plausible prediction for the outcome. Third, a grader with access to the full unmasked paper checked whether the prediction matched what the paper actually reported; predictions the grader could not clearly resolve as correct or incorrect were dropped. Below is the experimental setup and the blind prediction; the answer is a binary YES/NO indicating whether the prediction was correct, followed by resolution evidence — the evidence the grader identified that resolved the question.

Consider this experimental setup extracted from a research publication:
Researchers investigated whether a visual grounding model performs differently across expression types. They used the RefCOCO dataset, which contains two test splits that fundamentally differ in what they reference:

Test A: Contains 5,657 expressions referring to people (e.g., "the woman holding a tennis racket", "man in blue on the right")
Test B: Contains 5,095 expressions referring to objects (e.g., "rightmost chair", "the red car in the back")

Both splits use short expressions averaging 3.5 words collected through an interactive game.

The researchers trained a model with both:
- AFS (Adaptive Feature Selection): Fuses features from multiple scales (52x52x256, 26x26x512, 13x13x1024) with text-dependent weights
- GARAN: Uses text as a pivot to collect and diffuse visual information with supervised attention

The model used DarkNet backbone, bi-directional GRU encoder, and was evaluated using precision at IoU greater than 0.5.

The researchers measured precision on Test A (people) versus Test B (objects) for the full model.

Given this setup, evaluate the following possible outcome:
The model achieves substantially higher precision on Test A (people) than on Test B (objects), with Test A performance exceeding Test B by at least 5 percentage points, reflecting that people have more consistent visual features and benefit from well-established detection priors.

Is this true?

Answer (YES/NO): YES